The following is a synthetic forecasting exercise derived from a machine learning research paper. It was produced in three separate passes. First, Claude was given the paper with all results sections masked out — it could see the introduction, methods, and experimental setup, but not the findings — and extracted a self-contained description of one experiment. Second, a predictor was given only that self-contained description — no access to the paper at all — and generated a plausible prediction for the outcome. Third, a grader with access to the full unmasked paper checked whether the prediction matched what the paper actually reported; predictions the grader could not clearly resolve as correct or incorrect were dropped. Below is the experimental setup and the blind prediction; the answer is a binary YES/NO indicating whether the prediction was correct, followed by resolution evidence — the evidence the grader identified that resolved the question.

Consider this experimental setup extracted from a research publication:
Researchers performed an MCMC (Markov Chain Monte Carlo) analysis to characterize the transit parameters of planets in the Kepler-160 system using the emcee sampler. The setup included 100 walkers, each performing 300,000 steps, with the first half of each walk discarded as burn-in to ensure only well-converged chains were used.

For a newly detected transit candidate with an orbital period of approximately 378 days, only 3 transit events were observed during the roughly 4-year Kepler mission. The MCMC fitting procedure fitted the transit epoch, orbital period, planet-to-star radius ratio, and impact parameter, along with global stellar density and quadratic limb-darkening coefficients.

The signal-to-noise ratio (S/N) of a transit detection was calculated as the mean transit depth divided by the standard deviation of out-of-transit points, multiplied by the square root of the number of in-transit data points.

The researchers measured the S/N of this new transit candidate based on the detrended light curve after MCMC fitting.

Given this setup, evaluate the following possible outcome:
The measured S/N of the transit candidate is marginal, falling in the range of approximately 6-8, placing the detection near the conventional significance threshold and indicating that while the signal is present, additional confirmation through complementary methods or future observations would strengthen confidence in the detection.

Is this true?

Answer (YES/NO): NO